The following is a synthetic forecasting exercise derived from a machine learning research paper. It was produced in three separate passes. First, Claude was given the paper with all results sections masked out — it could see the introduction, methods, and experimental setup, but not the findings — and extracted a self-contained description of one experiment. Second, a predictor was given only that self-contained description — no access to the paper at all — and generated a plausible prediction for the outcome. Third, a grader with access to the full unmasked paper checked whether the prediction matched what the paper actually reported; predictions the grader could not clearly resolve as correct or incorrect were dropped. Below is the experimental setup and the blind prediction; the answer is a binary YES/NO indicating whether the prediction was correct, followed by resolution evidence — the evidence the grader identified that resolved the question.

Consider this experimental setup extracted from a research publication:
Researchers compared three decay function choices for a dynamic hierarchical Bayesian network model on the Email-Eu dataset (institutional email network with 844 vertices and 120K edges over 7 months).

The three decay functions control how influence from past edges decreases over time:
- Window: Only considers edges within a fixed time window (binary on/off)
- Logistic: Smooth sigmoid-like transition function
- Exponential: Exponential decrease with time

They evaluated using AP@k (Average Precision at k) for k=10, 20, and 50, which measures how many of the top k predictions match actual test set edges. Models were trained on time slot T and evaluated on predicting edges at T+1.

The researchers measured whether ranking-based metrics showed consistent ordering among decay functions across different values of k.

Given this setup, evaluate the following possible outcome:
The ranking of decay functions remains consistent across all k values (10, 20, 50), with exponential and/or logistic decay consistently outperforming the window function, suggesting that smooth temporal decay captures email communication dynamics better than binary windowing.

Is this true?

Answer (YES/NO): NO